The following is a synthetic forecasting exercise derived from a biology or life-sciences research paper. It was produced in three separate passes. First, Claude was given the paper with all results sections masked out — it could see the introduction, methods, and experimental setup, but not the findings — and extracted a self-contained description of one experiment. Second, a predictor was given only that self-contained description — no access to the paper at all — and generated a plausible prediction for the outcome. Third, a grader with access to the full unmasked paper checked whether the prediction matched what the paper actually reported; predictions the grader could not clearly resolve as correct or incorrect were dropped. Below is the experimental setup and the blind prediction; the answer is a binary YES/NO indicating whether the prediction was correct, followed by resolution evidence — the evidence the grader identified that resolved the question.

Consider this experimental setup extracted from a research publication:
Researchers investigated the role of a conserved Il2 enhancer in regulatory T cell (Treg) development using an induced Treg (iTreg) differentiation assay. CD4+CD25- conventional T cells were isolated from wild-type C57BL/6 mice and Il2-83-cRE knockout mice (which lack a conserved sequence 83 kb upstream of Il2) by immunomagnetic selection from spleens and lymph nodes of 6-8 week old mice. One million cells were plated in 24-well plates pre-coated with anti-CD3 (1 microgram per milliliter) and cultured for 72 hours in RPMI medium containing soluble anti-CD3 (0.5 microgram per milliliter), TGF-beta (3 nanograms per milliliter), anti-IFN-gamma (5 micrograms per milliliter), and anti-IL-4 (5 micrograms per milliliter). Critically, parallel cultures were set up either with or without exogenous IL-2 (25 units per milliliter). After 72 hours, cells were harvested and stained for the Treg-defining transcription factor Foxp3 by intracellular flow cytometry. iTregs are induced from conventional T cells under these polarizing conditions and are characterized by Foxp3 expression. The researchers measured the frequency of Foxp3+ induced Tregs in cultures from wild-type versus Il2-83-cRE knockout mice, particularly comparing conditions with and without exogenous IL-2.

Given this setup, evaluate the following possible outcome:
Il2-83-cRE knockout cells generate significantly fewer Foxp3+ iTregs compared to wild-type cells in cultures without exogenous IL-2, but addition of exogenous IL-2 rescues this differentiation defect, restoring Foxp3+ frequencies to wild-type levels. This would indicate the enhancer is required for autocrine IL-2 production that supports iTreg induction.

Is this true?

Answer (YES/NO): YES